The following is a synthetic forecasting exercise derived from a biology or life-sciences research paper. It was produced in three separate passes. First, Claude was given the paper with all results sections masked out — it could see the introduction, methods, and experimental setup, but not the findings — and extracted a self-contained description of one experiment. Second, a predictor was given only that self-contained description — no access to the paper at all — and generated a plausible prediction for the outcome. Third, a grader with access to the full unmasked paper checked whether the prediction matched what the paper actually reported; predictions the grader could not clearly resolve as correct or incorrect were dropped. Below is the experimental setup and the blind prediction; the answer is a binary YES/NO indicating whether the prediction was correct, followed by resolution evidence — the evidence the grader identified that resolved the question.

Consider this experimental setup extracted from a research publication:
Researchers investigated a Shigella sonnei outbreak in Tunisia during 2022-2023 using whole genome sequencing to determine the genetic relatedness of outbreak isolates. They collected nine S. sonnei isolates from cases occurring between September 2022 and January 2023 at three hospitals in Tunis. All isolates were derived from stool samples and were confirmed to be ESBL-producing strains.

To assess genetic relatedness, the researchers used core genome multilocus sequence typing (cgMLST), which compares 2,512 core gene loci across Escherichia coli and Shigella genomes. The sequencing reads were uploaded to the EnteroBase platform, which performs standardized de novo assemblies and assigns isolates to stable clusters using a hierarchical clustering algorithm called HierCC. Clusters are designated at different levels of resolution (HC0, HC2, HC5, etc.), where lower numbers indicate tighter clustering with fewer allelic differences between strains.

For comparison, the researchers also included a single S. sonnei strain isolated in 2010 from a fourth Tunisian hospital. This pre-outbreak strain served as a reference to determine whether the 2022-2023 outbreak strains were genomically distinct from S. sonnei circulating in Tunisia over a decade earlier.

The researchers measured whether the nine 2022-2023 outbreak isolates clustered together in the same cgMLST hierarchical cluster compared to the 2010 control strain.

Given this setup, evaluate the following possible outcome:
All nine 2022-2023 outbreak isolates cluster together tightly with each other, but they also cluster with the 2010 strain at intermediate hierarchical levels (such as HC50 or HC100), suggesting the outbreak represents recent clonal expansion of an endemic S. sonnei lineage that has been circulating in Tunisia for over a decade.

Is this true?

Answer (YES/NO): NO